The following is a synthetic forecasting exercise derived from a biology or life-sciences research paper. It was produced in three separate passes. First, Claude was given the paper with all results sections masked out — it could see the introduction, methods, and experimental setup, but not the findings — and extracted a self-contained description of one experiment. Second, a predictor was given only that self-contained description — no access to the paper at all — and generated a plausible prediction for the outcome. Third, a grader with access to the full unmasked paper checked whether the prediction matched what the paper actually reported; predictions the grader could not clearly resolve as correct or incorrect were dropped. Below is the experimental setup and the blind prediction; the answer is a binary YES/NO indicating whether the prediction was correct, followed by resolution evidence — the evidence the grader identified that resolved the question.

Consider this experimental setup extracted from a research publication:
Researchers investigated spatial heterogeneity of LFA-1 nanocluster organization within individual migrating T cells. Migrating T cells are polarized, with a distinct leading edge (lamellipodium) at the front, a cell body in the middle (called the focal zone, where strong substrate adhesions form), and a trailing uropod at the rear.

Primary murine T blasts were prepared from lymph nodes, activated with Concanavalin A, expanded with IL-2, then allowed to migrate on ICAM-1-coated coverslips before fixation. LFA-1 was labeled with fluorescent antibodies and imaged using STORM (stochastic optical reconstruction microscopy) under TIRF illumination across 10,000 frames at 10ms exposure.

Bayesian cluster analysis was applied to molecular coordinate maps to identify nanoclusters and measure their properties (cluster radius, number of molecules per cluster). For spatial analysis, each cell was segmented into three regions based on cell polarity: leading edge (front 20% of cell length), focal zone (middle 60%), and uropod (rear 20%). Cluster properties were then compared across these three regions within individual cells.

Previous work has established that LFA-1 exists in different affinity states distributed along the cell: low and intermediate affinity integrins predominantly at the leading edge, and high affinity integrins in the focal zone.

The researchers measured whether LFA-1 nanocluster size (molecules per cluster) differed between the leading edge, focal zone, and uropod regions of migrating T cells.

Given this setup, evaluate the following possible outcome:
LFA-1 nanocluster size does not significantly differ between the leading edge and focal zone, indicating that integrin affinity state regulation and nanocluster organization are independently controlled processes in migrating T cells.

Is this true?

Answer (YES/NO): NO